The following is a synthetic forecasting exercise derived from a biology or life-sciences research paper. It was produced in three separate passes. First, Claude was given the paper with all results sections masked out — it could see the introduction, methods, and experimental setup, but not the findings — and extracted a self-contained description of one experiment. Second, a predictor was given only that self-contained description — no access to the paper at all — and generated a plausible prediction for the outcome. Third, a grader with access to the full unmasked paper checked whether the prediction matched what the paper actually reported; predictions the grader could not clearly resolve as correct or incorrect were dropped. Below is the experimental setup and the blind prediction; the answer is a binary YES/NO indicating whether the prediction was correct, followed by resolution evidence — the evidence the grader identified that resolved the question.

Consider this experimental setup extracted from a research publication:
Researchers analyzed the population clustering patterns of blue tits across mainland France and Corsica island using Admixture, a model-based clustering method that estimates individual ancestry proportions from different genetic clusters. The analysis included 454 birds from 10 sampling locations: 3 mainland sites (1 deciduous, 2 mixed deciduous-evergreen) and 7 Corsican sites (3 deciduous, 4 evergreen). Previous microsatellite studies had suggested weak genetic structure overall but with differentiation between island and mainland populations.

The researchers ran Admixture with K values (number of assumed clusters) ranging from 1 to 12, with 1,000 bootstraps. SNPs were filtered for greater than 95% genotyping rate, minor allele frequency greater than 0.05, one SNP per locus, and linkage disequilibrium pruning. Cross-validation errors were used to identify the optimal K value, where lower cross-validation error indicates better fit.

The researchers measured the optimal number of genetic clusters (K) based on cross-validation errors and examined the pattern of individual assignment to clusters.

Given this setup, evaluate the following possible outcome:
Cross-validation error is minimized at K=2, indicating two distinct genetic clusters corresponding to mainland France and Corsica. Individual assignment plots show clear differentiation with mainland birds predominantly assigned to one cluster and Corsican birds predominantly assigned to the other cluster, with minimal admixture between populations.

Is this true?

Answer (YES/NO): YES